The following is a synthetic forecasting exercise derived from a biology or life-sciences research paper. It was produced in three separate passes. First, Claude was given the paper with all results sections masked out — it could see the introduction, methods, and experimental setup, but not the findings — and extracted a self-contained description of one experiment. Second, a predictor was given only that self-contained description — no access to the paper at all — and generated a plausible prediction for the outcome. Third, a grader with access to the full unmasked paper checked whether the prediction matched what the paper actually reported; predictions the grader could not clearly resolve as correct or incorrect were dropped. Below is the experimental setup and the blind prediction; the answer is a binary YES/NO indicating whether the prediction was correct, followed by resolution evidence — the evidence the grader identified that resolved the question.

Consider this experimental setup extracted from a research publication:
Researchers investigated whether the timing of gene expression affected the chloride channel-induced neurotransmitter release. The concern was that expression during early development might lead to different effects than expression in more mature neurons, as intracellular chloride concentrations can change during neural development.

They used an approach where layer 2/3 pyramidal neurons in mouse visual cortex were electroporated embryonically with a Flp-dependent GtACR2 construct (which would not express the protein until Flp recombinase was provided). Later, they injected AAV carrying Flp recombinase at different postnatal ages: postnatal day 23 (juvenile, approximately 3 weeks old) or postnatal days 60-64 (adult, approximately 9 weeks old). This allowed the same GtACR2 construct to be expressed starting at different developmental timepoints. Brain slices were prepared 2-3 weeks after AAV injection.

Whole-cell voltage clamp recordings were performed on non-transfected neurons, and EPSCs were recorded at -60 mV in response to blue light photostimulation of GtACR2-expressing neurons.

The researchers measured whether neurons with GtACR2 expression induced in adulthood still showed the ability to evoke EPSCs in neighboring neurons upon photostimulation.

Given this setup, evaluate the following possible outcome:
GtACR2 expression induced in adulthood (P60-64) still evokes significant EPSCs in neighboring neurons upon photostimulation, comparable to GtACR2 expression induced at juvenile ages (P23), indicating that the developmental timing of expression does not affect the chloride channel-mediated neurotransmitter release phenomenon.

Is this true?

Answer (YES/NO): YES